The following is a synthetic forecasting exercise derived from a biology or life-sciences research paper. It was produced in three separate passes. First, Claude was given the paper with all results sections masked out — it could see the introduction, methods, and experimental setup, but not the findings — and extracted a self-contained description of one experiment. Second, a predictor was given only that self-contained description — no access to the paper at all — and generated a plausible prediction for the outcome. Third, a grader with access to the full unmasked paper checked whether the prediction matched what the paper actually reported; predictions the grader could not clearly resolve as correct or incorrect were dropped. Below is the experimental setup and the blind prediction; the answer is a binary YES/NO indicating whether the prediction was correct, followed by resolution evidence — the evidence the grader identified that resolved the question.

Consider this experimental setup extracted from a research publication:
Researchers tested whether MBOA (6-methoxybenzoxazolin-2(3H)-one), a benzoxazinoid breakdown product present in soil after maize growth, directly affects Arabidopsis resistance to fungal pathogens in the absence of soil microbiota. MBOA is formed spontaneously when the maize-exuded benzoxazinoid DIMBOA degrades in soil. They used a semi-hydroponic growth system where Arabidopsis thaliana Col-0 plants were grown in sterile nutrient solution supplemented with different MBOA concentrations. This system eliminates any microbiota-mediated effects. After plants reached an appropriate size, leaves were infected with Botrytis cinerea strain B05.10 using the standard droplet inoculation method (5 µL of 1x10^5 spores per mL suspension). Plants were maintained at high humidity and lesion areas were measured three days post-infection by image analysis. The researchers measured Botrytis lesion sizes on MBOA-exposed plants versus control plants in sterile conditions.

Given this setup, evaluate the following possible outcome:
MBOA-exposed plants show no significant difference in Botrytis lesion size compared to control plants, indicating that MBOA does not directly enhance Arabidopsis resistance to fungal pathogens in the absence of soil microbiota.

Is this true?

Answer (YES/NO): NO